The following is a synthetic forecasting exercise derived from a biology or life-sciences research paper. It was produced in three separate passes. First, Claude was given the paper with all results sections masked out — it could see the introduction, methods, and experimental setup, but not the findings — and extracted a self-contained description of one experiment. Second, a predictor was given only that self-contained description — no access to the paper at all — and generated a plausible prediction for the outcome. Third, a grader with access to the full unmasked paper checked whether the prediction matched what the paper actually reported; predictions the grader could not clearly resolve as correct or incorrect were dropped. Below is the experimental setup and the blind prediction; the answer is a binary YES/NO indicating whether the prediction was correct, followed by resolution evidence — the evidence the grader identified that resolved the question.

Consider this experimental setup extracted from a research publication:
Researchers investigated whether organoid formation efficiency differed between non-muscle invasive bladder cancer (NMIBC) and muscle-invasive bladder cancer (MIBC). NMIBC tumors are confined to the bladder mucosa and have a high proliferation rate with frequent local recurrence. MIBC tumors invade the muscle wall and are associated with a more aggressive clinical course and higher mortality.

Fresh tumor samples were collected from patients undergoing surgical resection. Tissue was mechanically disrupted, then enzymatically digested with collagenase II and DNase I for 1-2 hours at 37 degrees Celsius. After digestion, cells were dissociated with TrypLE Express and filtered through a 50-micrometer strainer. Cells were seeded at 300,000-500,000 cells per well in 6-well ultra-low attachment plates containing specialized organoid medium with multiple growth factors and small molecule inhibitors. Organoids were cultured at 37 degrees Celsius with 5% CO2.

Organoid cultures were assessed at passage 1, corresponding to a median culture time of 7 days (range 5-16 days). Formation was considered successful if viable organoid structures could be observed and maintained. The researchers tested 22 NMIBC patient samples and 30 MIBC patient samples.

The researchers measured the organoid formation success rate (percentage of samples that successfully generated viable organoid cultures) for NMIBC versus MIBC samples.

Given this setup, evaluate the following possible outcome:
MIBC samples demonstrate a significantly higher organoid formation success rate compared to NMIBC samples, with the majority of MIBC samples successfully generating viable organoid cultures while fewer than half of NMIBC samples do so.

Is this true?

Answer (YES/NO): NO